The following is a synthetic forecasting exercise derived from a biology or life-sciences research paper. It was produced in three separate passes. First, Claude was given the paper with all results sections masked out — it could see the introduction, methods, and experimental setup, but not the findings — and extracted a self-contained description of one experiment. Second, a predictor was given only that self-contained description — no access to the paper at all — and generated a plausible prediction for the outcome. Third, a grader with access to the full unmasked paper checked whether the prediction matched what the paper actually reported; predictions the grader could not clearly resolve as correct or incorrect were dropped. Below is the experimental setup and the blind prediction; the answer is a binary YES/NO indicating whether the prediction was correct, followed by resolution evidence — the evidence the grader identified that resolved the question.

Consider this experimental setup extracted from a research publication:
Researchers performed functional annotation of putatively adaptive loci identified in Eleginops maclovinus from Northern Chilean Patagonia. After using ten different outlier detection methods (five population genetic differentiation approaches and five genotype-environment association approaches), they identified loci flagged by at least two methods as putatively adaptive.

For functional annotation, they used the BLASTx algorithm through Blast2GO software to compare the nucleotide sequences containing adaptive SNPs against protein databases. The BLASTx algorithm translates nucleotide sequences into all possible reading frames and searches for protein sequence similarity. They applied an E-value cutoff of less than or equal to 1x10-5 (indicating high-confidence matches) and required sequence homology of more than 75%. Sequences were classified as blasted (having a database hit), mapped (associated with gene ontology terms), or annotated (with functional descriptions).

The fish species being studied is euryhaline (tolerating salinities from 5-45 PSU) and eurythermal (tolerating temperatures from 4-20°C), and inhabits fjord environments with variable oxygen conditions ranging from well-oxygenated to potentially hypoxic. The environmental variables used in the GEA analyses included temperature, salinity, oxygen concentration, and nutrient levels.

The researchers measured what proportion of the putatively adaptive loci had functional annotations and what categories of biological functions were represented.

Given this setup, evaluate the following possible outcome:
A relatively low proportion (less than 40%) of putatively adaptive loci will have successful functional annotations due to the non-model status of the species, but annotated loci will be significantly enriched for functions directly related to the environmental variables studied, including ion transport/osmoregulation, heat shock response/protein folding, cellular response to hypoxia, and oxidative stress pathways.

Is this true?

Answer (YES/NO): NO